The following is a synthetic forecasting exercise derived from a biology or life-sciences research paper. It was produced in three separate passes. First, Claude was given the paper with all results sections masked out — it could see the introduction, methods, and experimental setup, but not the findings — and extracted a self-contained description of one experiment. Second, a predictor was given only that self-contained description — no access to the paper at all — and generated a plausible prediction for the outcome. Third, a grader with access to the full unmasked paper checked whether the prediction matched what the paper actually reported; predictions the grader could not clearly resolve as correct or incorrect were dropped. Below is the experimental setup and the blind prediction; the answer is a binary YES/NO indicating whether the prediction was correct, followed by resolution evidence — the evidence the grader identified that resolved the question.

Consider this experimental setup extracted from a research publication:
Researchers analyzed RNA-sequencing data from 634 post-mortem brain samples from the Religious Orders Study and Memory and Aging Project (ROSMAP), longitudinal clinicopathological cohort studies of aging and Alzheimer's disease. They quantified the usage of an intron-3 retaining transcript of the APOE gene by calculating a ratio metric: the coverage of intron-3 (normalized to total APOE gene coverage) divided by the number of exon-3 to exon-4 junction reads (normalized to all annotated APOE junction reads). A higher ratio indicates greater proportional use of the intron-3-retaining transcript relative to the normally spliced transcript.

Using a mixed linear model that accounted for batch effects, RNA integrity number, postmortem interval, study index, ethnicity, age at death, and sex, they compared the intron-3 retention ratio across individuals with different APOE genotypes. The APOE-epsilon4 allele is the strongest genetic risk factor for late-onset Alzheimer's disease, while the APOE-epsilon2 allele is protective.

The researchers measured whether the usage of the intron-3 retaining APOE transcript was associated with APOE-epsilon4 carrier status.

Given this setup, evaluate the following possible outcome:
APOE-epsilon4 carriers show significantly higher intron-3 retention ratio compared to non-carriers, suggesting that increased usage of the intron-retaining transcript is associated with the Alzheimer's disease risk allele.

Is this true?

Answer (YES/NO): YES